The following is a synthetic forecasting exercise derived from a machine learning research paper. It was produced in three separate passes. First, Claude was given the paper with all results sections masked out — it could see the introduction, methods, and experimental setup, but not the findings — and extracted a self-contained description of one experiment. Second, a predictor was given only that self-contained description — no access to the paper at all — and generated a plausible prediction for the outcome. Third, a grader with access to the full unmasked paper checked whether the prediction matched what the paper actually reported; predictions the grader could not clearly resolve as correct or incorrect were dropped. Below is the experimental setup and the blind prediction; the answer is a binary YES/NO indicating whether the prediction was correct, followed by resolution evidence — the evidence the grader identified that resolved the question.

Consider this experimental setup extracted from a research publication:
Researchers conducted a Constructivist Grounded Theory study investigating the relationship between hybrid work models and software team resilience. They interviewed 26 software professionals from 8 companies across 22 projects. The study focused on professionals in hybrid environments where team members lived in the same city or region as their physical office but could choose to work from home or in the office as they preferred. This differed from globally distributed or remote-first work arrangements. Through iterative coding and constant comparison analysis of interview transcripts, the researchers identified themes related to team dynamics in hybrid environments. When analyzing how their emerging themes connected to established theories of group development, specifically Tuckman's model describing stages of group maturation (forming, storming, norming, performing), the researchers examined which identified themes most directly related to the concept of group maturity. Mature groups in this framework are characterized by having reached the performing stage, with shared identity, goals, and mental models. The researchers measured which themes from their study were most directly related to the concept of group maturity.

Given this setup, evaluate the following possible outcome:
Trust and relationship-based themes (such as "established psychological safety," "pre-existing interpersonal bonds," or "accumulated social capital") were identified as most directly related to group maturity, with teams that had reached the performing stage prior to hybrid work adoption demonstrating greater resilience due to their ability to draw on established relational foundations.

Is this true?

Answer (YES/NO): NO